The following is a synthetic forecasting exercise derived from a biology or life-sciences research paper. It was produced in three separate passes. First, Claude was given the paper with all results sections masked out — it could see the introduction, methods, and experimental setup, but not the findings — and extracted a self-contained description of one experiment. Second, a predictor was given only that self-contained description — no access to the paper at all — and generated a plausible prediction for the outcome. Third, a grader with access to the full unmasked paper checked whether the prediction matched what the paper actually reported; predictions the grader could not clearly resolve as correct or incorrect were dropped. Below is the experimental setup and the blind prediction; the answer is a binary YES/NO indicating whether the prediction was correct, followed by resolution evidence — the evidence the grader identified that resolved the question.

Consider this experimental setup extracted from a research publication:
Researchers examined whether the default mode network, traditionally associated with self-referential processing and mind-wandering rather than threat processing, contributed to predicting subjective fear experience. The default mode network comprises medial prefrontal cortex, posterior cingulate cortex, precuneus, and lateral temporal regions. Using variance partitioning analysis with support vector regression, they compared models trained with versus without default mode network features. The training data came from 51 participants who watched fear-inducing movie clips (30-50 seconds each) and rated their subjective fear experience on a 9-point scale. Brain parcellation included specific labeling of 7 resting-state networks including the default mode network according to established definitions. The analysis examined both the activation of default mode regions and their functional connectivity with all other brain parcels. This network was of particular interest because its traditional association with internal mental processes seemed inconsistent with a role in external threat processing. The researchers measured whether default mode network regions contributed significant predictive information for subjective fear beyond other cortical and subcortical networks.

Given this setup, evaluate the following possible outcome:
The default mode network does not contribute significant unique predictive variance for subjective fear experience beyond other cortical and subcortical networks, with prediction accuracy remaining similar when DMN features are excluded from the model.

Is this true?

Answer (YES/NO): YES